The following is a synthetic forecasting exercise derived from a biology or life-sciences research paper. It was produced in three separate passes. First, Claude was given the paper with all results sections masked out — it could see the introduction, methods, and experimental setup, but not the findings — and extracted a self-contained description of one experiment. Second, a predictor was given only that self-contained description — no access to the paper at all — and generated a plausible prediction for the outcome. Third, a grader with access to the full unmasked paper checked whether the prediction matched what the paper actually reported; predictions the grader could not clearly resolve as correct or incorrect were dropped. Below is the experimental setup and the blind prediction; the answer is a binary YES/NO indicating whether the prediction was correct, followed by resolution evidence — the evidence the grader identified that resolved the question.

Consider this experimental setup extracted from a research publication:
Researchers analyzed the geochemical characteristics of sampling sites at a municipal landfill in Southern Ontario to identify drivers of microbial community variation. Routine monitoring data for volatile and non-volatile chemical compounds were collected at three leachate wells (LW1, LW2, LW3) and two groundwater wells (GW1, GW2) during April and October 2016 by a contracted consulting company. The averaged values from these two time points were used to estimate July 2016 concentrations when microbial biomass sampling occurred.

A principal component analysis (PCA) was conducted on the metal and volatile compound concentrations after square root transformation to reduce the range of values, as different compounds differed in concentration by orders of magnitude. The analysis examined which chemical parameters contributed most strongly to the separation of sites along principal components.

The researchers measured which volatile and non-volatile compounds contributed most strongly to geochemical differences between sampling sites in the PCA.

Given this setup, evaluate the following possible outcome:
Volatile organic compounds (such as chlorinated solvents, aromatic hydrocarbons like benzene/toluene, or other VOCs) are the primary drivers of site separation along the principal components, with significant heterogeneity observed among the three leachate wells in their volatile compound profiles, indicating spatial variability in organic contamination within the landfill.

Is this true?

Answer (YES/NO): YES